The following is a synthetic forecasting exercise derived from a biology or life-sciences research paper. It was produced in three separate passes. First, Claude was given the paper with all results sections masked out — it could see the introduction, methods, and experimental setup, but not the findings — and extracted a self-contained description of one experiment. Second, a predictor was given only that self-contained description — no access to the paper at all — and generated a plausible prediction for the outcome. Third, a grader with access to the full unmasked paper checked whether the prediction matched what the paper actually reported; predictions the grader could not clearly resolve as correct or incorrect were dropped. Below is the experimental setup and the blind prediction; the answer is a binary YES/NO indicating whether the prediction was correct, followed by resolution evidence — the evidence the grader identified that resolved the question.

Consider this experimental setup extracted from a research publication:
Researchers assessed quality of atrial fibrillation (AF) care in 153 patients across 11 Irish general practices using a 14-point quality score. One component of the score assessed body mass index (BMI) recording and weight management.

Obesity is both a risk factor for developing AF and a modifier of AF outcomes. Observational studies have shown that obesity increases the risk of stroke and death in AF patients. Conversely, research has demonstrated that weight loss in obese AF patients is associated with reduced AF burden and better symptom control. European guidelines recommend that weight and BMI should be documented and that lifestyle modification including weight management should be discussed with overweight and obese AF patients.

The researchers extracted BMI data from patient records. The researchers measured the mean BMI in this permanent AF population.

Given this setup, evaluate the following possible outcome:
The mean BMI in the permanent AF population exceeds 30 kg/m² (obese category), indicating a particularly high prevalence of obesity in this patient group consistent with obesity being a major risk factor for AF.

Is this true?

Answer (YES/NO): NO